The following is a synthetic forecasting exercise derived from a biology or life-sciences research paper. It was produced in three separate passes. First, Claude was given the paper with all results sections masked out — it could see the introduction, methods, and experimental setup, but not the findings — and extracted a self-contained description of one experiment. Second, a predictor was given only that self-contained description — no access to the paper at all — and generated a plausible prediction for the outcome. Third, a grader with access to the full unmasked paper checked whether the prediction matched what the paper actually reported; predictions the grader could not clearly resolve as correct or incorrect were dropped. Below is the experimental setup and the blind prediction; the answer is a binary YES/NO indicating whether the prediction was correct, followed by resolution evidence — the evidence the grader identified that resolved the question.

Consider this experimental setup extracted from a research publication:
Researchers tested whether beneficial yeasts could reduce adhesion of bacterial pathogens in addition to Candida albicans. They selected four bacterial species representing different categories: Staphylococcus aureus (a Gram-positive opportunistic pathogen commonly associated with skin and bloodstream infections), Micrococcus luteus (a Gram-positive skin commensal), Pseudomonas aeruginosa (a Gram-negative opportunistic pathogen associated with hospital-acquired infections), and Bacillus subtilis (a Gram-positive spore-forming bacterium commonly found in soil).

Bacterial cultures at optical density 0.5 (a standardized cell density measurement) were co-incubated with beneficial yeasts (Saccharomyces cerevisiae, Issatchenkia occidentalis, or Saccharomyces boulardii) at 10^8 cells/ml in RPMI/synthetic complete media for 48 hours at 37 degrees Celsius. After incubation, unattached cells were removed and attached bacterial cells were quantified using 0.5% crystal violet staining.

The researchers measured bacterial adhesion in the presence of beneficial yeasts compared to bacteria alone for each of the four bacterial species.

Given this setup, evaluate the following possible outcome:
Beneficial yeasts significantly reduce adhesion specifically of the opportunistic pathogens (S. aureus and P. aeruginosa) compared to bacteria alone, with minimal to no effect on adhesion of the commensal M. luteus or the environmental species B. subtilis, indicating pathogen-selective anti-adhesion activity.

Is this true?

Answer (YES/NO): NO